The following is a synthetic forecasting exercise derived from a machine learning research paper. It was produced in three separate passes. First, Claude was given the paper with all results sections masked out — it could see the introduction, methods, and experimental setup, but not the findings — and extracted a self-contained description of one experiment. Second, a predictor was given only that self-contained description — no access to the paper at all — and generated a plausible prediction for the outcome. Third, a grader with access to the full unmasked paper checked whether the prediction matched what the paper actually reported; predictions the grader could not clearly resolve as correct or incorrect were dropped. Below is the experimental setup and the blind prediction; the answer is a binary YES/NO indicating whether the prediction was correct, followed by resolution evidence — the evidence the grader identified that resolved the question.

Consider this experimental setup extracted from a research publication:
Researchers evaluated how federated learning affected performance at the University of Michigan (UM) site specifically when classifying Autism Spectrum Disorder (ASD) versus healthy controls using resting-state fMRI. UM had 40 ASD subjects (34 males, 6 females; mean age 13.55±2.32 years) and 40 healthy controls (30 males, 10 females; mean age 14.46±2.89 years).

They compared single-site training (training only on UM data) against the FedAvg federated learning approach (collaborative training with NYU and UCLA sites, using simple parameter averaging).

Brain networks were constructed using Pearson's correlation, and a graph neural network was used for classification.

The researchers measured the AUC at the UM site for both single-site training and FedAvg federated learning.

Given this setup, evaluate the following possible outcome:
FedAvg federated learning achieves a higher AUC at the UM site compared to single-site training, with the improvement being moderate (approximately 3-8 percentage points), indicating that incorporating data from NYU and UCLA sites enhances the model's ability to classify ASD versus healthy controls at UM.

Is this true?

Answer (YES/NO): NO